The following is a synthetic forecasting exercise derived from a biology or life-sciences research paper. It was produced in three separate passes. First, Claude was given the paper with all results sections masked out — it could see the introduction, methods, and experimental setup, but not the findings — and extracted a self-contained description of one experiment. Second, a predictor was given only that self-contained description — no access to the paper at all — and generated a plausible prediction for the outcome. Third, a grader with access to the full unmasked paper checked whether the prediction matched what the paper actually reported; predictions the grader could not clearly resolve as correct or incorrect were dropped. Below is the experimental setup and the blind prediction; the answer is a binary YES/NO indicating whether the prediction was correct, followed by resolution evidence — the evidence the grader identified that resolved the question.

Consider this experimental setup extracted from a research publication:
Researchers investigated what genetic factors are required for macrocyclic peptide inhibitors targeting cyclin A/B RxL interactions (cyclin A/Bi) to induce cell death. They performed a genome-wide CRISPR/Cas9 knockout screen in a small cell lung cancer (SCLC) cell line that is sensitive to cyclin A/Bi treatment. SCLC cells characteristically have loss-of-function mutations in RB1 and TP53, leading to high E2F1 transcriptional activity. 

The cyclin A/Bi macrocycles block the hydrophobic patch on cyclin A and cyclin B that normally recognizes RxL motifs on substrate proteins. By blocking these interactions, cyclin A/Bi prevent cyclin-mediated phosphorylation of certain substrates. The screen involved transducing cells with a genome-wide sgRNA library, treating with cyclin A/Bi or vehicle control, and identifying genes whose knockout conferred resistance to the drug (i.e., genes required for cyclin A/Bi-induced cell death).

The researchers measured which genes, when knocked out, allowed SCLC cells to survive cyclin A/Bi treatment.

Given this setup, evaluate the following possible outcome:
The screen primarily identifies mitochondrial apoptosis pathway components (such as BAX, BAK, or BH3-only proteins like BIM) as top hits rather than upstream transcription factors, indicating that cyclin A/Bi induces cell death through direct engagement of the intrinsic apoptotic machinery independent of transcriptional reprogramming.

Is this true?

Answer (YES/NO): NO